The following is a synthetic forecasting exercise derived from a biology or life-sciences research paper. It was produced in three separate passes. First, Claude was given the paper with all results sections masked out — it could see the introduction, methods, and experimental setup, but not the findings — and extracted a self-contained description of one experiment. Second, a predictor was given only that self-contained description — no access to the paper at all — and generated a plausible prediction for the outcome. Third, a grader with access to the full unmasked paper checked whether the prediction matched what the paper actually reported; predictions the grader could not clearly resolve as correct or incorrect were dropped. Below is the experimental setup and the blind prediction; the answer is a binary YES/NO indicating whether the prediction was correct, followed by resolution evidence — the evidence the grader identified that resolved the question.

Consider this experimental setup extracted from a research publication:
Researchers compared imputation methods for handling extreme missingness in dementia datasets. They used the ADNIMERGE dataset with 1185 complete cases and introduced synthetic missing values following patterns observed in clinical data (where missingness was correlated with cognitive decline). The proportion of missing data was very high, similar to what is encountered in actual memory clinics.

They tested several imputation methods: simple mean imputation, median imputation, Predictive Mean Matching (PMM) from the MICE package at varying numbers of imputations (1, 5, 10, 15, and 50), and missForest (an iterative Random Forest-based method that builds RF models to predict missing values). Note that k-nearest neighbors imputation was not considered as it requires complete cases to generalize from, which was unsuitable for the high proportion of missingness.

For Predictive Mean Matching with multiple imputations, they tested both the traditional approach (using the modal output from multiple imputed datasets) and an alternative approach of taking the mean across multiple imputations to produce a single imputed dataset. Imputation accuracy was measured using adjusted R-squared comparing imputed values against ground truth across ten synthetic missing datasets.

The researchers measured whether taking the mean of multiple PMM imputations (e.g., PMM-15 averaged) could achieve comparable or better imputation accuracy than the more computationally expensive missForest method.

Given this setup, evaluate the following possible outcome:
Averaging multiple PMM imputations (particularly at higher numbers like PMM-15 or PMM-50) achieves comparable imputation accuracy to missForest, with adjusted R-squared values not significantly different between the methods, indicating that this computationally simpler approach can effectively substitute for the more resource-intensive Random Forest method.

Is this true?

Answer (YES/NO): NO